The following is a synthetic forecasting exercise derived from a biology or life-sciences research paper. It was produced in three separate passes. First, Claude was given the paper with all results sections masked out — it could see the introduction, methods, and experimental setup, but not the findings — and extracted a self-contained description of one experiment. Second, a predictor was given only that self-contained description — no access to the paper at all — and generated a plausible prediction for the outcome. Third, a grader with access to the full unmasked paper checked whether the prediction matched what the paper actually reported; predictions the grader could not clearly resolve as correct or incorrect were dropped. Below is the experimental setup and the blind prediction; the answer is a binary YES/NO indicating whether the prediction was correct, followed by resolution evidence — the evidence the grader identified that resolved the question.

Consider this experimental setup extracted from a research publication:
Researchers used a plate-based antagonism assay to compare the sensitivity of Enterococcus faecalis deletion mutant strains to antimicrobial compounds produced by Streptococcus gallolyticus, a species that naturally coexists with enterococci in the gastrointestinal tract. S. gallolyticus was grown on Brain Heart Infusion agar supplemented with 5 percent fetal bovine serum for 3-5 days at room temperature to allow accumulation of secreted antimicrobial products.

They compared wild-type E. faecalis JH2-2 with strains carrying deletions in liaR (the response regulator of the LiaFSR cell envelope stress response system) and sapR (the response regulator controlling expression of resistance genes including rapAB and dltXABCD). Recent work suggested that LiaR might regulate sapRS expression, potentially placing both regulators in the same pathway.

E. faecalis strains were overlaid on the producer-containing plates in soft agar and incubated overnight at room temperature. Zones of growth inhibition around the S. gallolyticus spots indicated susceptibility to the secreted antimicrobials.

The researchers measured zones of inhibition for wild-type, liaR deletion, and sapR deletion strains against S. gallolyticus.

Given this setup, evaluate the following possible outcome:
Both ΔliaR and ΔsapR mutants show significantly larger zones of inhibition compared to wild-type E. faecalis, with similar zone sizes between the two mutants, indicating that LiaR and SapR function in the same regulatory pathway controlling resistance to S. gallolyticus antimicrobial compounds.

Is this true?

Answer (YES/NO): NO